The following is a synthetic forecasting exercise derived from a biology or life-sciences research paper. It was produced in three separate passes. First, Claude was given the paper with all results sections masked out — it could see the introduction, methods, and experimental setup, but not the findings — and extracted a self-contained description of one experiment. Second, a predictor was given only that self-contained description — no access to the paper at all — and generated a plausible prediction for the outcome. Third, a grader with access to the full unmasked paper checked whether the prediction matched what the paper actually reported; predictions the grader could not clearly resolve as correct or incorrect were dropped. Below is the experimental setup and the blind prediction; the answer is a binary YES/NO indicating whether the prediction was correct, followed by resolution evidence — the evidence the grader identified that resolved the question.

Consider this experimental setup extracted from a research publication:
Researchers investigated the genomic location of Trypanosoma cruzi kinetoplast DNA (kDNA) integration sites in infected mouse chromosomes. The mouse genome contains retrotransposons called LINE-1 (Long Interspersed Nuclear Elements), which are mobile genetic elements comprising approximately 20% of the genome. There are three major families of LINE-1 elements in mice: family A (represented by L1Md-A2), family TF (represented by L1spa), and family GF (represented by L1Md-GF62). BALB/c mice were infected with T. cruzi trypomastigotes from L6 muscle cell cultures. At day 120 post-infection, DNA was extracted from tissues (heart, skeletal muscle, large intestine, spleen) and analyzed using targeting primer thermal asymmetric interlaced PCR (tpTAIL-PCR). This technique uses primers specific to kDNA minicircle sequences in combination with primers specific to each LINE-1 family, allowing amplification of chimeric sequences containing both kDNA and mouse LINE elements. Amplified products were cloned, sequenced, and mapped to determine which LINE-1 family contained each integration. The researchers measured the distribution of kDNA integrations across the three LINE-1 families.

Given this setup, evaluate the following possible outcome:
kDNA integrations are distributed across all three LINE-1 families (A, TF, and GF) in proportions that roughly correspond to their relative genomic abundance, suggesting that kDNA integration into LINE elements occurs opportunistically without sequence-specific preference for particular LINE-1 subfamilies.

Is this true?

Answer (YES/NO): NO